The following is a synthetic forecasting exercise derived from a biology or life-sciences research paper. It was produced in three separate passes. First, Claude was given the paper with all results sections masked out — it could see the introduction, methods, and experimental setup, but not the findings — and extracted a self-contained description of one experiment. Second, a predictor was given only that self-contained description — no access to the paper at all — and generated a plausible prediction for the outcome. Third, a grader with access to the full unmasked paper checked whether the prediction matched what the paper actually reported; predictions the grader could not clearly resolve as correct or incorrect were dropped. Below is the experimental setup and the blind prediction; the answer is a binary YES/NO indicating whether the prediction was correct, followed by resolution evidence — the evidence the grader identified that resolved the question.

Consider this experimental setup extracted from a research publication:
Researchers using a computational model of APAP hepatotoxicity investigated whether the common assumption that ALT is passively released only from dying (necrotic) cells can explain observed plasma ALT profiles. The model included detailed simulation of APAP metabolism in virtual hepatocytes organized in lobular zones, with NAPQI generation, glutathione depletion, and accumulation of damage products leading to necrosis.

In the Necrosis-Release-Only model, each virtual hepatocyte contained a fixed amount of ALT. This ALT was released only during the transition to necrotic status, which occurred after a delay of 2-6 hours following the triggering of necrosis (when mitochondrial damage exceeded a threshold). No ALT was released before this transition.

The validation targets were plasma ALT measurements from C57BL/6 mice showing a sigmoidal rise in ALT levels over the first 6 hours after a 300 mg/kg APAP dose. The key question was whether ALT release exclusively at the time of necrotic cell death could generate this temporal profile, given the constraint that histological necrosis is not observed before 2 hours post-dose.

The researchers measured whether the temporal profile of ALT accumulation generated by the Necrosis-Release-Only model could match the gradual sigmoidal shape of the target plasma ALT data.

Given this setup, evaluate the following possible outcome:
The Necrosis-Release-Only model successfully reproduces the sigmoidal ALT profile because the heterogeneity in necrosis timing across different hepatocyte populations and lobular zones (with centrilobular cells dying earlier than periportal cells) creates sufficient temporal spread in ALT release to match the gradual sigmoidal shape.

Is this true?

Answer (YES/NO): NO